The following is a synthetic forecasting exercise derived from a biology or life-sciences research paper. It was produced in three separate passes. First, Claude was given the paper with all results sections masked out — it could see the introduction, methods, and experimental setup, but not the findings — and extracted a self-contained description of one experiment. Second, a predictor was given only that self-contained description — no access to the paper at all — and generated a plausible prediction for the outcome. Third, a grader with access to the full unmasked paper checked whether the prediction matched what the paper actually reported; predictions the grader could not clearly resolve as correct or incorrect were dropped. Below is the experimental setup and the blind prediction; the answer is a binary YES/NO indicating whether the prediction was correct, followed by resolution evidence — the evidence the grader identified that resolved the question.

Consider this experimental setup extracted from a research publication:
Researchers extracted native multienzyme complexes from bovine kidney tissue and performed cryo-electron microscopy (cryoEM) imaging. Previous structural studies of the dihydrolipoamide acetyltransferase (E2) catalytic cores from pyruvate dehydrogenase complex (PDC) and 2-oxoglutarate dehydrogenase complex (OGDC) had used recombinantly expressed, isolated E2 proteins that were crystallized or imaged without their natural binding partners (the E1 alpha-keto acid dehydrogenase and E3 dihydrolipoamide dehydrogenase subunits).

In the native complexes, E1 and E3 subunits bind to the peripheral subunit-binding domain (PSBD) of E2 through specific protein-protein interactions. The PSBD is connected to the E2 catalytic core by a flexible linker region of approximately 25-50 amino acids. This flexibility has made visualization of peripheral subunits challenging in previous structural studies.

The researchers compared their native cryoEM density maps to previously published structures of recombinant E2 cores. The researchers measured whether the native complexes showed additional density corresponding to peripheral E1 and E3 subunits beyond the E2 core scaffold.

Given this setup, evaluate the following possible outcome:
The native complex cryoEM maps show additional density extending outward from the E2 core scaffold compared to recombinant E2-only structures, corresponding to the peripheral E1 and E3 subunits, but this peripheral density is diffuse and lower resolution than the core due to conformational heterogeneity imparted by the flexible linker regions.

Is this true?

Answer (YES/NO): YES